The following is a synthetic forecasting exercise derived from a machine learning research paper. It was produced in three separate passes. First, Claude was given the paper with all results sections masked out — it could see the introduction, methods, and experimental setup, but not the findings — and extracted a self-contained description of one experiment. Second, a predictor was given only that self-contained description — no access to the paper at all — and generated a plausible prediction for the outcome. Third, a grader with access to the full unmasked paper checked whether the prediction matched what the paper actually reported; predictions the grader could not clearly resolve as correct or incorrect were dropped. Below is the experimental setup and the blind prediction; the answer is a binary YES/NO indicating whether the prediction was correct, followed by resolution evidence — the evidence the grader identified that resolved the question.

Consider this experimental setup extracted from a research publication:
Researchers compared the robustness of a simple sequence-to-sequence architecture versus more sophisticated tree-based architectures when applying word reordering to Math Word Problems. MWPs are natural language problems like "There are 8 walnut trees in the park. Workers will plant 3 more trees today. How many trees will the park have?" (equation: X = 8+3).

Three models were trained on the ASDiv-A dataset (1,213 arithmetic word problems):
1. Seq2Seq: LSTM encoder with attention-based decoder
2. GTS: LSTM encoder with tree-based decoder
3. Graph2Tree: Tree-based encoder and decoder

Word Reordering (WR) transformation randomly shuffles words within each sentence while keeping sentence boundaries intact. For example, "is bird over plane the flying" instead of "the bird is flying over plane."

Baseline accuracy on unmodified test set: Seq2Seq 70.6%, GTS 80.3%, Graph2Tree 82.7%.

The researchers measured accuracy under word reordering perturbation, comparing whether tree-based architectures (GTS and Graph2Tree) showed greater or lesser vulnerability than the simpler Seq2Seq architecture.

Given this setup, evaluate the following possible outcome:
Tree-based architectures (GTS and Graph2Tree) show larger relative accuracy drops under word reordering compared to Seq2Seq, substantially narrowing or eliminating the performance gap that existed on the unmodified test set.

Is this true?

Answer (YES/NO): YES